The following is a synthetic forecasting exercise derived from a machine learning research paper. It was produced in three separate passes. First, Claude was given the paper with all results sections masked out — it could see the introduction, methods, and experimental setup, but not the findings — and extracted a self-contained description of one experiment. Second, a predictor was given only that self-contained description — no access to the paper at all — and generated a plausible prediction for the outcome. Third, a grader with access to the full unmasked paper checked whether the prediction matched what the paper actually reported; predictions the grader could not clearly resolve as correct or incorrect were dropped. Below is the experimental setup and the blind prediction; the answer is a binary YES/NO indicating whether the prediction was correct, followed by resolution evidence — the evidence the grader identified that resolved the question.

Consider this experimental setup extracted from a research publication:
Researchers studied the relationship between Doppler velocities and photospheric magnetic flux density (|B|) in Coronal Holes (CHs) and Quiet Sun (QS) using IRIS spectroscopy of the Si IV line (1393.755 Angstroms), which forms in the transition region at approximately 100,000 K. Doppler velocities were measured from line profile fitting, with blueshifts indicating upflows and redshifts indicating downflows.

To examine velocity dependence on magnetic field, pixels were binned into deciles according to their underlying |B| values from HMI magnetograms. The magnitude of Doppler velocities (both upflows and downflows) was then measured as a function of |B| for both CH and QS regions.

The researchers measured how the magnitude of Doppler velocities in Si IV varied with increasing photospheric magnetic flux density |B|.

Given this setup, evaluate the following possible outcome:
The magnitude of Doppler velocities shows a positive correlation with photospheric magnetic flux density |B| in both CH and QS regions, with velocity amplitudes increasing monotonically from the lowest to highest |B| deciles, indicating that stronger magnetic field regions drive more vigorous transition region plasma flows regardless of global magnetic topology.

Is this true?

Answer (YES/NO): NO